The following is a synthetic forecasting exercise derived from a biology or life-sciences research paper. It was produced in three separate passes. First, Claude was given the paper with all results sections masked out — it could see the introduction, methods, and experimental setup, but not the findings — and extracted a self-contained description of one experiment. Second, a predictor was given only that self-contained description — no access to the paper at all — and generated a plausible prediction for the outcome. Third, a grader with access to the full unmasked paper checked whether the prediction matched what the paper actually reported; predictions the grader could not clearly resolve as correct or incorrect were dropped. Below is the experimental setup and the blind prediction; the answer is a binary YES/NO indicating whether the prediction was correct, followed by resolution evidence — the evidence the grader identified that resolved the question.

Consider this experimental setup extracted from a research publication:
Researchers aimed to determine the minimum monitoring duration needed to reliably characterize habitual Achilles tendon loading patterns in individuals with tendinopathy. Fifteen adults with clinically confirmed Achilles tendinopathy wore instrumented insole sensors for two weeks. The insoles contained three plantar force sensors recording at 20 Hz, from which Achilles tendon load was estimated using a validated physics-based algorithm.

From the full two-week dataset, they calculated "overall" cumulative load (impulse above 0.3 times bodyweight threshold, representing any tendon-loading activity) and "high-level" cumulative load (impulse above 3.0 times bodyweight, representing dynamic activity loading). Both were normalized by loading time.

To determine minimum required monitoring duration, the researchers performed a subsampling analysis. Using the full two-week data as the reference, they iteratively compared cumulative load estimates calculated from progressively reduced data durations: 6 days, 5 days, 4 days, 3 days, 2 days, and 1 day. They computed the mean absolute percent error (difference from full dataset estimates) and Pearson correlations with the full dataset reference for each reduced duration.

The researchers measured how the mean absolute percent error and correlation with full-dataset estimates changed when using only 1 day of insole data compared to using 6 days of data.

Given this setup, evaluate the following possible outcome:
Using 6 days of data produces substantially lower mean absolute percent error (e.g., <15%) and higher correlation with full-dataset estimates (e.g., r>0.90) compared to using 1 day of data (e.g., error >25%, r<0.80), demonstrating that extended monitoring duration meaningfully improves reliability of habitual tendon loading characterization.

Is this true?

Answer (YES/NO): NO